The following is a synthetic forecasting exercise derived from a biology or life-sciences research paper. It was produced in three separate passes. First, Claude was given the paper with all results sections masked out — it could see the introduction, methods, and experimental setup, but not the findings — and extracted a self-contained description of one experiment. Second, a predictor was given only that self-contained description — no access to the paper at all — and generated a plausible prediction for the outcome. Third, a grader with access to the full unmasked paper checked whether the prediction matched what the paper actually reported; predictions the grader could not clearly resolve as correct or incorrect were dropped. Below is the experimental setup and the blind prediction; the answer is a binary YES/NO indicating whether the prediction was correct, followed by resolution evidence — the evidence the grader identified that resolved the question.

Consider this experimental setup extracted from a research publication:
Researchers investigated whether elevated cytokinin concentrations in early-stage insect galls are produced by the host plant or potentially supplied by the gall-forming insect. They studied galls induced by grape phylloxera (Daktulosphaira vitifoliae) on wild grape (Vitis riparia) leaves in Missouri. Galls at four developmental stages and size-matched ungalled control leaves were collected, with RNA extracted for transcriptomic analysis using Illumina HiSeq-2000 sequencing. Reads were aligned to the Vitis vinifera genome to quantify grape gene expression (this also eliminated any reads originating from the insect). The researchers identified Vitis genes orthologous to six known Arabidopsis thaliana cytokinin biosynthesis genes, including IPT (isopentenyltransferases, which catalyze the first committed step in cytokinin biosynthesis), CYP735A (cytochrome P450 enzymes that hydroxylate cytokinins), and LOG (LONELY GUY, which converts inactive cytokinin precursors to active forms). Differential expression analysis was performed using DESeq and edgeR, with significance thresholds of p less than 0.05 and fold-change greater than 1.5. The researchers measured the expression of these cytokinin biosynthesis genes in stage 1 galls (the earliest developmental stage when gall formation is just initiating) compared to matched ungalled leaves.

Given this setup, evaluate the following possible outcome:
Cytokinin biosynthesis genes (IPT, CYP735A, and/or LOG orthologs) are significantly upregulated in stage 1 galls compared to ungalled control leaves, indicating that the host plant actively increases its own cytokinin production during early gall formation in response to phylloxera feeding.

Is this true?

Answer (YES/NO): NO